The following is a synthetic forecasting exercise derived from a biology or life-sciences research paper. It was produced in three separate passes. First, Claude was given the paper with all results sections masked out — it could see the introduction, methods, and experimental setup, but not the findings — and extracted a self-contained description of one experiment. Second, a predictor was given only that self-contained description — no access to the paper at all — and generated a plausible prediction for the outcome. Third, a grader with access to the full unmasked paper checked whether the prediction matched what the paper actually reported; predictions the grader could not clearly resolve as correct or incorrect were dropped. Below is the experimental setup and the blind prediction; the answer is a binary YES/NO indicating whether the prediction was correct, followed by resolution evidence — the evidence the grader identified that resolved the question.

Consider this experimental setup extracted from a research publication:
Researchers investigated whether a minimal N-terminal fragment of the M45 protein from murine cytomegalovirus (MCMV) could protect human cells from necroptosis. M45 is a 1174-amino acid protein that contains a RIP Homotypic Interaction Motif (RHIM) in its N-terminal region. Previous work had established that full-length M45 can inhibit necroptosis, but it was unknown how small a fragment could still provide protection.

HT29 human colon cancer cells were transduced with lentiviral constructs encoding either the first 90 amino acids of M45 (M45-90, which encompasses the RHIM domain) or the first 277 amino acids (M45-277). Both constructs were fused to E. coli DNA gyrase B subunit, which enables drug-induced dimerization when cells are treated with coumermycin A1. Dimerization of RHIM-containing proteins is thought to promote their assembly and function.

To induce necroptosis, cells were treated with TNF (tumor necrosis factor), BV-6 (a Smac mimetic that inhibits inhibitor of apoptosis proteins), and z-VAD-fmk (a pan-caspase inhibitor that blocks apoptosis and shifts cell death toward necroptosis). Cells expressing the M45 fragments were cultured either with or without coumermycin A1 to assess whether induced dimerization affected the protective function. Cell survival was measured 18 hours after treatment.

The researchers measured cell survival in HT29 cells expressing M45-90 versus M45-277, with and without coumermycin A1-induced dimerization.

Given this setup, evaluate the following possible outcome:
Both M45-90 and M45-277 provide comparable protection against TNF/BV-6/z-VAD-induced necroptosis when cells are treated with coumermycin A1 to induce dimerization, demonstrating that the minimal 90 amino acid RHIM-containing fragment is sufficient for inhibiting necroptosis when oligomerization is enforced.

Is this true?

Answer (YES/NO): NO